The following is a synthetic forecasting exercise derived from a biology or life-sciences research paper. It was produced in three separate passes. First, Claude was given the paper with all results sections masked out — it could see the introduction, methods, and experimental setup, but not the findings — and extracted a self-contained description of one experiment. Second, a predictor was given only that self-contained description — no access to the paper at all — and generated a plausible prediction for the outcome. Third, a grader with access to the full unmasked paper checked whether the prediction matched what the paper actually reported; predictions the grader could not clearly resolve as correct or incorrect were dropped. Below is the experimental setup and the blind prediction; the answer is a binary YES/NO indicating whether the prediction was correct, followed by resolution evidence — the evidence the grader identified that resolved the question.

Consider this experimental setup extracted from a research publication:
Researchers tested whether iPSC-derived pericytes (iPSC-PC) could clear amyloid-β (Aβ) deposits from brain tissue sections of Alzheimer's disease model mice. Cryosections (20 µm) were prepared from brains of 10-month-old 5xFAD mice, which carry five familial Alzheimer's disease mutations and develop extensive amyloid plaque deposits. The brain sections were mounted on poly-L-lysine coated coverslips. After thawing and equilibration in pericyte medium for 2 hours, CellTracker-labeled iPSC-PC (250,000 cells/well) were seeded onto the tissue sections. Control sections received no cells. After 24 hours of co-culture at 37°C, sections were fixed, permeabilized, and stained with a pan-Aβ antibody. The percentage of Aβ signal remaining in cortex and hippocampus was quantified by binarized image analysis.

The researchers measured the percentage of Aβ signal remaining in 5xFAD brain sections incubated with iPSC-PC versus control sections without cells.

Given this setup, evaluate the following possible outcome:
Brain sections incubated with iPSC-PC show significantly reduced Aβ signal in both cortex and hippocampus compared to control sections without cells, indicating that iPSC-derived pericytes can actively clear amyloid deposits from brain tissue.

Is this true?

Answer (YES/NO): YES